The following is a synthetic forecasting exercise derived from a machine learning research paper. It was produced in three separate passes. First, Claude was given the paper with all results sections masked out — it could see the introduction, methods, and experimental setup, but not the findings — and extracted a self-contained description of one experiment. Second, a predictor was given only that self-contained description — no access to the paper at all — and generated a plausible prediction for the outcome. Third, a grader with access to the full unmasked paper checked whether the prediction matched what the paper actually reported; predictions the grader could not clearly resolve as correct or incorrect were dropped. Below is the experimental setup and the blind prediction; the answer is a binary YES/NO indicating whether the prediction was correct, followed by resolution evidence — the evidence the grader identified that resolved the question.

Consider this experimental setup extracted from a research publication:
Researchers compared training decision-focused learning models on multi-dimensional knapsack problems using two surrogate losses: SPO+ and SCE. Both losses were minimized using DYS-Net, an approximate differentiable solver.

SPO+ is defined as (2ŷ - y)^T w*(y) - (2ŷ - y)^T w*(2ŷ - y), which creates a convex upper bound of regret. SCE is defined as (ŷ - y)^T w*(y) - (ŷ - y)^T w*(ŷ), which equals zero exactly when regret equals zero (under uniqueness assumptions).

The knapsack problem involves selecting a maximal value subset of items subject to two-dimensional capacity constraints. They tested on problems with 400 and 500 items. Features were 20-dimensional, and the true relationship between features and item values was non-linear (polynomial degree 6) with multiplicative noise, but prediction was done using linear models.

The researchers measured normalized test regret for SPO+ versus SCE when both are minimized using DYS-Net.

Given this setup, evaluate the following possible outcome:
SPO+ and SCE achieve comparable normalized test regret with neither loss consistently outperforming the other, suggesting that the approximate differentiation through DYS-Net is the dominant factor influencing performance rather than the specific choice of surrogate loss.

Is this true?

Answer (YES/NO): NO